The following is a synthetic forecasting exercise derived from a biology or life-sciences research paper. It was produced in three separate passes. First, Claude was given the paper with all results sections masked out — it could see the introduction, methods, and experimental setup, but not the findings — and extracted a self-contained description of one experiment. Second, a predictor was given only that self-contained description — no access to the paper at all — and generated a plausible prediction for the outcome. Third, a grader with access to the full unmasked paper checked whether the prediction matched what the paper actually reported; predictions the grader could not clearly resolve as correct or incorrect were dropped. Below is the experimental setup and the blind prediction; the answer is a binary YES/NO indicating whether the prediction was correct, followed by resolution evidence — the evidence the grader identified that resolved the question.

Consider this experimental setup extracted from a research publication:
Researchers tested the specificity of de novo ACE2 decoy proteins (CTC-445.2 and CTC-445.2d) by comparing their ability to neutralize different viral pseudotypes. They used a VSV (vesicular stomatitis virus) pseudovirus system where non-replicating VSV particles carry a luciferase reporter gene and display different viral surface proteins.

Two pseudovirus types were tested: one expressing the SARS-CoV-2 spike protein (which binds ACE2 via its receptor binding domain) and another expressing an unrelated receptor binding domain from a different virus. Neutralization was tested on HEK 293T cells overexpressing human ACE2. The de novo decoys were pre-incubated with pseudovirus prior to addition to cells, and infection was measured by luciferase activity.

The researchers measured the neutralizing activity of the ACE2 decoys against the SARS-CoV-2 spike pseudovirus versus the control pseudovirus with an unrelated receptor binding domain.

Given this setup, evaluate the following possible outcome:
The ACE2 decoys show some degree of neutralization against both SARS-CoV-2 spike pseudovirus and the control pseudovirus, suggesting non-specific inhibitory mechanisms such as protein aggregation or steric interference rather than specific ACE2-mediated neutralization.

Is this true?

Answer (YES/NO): NO